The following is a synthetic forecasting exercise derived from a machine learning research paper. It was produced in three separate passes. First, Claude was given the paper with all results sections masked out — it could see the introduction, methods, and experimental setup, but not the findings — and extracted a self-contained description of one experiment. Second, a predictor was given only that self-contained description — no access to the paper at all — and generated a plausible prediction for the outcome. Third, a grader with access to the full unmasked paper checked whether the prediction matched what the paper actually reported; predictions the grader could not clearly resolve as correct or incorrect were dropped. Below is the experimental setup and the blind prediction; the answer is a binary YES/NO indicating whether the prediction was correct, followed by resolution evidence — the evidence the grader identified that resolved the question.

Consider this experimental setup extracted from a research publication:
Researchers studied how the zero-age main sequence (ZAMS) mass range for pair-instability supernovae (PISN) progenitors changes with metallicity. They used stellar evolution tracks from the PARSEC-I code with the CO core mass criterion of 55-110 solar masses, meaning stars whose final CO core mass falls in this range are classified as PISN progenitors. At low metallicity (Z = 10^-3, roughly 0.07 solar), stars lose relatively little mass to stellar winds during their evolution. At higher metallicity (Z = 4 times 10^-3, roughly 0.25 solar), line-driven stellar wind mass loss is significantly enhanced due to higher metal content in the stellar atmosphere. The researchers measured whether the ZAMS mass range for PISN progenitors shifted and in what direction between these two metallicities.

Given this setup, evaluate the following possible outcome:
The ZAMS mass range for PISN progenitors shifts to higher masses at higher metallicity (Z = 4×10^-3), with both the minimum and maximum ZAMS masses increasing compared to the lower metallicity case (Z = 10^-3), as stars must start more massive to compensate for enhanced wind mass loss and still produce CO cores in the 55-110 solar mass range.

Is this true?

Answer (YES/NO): YES